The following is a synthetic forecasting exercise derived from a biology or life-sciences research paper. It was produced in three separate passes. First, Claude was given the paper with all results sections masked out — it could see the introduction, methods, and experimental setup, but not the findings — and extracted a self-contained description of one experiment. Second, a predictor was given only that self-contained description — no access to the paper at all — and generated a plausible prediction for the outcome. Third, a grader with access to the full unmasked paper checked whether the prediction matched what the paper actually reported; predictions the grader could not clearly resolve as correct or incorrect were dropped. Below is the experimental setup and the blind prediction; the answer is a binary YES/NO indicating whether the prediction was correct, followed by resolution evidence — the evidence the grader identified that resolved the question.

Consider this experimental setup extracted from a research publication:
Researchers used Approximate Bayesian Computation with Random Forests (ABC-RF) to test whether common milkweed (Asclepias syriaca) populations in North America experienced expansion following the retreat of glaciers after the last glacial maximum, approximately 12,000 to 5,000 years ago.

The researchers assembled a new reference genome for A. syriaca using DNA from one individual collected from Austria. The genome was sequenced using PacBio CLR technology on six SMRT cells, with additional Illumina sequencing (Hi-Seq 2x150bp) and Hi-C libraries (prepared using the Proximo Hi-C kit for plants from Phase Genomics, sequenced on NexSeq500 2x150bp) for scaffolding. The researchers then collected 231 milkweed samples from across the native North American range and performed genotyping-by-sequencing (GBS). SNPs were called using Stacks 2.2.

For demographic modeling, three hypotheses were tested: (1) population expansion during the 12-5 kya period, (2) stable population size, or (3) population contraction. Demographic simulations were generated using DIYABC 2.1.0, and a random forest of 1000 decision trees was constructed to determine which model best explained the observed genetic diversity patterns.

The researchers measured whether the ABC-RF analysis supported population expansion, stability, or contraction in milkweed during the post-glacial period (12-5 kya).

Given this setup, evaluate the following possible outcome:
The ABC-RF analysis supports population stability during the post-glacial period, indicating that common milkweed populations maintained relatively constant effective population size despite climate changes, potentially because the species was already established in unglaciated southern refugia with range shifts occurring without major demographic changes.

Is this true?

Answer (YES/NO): NO